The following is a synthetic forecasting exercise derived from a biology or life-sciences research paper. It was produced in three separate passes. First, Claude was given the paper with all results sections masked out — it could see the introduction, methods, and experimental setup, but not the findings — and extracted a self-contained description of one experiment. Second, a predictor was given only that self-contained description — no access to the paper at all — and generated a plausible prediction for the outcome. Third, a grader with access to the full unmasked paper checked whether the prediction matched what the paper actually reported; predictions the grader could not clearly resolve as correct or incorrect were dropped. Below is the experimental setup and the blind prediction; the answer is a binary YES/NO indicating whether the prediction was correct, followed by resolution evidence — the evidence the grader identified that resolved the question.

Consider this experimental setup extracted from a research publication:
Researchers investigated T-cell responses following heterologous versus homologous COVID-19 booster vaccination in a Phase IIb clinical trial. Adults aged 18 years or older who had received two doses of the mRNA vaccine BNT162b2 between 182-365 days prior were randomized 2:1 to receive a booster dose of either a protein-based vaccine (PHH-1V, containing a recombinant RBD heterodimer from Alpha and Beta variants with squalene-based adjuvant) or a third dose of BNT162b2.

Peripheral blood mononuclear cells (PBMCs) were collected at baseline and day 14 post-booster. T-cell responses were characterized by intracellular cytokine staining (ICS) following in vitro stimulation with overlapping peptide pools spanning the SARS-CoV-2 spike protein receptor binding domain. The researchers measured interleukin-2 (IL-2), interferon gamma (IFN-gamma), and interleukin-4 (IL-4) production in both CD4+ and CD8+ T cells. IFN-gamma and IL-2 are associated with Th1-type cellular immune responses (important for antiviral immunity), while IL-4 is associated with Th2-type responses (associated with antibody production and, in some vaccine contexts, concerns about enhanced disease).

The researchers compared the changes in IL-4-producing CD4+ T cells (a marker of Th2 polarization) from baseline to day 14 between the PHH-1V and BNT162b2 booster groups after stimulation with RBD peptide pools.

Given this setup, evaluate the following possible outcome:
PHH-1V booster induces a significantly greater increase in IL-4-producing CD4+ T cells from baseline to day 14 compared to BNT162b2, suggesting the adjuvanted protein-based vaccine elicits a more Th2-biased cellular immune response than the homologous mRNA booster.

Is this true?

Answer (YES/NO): NO